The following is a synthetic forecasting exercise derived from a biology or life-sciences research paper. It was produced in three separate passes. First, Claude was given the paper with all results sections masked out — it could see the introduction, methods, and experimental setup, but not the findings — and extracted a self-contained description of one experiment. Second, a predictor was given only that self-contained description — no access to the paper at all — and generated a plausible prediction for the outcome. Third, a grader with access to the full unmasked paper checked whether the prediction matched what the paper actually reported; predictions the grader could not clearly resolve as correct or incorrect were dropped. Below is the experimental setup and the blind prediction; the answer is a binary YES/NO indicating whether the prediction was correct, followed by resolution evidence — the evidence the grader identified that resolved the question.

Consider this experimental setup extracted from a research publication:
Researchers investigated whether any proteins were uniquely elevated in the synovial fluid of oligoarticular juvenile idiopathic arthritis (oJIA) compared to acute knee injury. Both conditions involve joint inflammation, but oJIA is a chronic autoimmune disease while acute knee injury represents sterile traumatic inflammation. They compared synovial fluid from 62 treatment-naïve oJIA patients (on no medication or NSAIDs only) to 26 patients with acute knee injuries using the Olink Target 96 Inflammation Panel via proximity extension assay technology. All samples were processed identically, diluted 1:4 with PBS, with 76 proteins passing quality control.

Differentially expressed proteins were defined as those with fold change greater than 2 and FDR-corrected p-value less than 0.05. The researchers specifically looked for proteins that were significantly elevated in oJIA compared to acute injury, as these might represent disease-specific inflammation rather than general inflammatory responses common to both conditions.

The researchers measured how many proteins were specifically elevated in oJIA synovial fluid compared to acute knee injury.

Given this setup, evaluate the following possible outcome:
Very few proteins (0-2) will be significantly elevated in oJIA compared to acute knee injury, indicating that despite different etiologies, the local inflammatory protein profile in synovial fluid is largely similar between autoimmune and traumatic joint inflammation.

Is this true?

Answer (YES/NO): NO